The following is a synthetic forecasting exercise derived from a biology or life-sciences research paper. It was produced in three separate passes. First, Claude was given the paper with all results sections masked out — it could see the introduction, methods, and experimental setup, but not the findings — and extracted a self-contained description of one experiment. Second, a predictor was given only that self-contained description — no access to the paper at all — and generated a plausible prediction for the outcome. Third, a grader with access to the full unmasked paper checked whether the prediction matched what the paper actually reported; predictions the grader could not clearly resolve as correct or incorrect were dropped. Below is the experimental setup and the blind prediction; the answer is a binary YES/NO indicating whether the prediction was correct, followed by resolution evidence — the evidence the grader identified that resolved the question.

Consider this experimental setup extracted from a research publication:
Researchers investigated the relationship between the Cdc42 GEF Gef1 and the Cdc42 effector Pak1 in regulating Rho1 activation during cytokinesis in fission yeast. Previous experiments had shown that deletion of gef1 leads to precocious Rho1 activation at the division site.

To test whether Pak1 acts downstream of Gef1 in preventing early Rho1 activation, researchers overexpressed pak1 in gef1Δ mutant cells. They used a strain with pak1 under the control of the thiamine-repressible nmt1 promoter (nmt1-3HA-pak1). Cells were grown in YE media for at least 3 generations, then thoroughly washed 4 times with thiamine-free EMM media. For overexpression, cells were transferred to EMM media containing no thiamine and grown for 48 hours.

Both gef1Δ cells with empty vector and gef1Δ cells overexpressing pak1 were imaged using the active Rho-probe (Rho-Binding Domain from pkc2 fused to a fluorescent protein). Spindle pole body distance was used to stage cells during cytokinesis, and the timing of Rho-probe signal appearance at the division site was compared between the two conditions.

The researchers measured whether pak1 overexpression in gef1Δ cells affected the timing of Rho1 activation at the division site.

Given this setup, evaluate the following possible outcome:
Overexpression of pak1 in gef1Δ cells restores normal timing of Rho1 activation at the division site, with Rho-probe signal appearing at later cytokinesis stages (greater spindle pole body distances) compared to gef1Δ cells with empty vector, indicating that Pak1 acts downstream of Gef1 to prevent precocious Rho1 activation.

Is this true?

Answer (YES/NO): YES